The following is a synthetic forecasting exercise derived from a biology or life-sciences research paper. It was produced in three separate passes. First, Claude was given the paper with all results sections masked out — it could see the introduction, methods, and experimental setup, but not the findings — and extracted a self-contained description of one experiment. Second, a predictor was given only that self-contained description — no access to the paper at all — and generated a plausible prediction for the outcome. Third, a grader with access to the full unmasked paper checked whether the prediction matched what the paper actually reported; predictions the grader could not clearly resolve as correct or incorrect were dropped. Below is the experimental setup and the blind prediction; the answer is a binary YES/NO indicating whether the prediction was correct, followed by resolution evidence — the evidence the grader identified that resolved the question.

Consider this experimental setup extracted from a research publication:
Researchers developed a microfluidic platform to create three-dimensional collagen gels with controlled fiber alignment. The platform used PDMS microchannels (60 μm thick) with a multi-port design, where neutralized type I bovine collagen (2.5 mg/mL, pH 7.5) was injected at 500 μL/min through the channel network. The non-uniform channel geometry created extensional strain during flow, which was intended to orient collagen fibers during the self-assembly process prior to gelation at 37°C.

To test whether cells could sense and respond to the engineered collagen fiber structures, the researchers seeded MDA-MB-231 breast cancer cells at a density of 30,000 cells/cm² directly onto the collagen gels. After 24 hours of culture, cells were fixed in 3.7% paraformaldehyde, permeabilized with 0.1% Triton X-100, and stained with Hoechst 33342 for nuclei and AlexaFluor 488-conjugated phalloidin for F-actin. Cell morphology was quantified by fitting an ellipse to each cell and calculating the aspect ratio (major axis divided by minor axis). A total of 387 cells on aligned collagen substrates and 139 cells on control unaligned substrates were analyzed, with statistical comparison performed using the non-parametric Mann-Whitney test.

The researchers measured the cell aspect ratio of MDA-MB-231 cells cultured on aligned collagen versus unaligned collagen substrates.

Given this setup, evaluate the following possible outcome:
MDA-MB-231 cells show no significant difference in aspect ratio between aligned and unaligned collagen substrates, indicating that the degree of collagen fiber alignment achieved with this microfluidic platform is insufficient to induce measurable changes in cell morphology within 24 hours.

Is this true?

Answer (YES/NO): NO